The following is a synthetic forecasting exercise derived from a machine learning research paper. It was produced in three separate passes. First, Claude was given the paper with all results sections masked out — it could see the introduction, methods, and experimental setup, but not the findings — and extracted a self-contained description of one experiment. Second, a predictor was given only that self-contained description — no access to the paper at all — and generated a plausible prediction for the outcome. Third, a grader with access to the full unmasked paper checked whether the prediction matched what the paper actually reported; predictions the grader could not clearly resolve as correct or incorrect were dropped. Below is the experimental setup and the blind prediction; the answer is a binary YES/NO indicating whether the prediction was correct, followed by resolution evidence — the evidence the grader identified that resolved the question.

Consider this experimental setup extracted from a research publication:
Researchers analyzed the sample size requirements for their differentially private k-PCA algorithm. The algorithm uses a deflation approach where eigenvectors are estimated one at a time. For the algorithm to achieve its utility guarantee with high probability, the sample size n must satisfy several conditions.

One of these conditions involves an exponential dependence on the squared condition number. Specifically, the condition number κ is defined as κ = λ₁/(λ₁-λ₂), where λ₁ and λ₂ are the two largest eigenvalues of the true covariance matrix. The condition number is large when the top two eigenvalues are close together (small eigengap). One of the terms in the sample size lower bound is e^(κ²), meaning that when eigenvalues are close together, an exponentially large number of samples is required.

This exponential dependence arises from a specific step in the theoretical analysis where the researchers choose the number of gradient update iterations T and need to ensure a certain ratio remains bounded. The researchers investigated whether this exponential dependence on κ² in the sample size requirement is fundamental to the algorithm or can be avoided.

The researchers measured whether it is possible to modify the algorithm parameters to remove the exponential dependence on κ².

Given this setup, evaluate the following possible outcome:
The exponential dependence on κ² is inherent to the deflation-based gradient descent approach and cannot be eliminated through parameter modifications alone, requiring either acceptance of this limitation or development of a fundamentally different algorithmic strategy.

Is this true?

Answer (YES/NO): NO